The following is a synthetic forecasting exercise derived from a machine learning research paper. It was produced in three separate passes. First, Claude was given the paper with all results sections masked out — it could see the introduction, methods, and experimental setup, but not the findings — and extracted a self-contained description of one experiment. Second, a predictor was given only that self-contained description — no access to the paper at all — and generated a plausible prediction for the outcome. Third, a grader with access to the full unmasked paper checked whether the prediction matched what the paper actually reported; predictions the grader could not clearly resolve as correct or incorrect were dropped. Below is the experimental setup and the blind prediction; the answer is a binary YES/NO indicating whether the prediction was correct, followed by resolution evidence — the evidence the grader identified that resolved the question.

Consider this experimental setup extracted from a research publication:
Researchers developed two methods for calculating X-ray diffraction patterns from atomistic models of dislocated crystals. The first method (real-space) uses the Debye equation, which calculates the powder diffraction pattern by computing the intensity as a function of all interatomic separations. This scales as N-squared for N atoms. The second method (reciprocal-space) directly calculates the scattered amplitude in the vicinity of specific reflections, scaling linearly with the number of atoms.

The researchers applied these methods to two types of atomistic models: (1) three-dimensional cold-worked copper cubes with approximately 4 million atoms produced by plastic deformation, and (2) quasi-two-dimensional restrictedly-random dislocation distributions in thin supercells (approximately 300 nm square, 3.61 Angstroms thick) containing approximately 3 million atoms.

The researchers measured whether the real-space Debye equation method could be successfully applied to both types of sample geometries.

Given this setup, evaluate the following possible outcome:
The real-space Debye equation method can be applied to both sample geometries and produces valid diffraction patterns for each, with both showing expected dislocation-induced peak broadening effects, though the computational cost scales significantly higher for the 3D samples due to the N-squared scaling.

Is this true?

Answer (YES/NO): NO